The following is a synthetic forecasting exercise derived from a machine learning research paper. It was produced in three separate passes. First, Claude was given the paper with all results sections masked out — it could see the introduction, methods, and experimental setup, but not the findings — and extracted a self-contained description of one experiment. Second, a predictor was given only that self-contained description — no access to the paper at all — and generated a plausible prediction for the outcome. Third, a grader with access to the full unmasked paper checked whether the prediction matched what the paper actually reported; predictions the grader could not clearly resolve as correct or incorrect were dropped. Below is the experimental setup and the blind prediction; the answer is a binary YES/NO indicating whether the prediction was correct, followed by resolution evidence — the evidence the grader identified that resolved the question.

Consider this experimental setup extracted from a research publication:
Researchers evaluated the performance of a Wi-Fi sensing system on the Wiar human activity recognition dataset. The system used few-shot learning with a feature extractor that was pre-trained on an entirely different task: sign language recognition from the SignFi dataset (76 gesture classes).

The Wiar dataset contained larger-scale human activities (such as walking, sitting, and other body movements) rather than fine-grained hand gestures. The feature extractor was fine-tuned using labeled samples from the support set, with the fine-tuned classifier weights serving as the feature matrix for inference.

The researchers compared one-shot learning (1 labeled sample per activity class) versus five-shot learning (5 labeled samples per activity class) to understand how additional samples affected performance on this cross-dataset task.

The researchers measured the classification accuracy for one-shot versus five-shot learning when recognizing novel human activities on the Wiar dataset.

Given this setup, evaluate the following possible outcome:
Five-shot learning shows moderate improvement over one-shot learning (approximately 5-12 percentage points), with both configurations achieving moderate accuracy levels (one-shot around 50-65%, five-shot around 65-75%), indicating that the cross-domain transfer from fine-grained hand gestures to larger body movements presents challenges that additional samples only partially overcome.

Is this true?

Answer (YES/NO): NO